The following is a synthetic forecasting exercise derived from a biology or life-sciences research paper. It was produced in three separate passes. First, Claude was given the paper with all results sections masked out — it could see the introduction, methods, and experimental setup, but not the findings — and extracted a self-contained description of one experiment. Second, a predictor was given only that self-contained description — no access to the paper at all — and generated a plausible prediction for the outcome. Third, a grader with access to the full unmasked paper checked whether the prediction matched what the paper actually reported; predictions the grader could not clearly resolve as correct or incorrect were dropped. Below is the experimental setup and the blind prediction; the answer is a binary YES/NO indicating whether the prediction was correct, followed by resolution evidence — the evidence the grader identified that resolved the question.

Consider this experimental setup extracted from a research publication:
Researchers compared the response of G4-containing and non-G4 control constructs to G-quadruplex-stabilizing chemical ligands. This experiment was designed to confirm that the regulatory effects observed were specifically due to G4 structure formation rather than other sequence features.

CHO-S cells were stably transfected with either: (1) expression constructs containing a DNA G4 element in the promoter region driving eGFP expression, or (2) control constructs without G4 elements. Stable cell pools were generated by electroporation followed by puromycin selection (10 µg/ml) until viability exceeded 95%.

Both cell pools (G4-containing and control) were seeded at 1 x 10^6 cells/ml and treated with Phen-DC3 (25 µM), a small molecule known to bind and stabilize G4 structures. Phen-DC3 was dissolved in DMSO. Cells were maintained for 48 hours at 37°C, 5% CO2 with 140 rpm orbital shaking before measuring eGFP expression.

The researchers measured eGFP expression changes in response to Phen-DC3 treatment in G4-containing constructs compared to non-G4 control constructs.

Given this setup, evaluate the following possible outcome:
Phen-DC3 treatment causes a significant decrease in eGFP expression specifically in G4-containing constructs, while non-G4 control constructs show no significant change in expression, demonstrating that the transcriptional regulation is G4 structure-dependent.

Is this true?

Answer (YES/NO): NO